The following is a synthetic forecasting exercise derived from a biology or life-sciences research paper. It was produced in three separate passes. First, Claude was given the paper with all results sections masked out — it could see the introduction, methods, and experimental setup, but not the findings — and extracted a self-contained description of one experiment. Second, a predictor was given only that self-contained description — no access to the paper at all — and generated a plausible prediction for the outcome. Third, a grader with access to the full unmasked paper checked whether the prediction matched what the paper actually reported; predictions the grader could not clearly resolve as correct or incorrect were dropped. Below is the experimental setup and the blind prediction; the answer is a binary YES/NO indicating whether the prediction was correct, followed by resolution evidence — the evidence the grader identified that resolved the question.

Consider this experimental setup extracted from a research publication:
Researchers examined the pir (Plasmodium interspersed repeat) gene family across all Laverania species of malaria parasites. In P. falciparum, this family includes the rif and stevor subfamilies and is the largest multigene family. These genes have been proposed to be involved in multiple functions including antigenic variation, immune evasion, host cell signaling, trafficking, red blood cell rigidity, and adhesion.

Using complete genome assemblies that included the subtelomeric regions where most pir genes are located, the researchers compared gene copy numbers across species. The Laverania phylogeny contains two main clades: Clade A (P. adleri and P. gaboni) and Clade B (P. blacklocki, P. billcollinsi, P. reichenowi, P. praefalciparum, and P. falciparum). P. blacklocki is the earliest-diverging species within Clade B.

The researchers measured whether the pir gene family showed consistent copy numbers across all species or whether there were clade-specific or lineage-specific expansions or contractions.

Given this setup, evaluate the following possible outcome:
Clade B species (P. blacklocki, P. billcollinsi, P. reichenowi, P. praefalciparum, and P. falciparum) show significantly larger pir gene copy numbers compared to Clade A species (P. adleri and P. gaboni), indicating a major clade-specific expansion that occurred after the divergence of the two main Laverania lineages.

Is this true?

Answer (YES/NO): NO